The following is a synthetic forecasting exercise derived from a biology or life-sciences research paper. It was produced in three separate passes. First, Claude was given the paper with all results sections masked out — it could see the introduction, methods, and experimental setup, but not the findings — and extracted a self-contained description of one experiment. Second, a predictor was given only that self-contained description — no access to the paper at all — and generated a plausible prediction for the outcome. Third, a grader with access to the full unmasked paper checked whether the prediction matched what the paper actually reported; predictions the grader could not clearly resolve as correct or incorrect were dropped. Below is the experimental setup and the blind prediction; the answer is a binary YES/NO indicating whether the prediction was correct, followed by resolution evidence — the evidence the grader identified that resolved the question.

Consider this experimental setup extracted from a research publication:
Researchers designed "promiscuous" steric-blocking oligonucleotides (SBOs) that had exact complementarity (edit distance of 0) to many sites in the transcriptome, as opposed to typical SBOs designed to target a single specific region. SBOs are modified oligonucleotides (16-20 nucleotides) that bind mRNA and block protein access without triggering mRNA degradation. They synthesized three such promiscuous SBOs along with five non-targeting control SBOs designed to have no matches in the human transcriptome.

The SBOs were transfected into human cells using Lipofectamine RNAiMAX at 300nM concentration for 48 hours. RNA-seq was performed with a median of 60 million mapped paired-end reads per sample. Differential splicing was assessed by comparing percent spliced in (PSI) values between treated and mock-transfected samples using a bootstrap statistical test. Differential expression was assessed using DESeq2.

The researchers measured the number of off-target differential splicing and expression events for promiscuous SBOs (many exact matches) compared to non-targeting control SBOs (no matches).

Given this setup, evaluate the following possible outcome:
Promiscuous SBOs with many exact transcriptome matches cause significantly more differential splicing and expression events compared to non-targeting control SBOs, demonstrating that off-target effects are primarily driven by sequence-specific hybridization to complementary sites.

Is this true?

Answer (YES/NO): NO